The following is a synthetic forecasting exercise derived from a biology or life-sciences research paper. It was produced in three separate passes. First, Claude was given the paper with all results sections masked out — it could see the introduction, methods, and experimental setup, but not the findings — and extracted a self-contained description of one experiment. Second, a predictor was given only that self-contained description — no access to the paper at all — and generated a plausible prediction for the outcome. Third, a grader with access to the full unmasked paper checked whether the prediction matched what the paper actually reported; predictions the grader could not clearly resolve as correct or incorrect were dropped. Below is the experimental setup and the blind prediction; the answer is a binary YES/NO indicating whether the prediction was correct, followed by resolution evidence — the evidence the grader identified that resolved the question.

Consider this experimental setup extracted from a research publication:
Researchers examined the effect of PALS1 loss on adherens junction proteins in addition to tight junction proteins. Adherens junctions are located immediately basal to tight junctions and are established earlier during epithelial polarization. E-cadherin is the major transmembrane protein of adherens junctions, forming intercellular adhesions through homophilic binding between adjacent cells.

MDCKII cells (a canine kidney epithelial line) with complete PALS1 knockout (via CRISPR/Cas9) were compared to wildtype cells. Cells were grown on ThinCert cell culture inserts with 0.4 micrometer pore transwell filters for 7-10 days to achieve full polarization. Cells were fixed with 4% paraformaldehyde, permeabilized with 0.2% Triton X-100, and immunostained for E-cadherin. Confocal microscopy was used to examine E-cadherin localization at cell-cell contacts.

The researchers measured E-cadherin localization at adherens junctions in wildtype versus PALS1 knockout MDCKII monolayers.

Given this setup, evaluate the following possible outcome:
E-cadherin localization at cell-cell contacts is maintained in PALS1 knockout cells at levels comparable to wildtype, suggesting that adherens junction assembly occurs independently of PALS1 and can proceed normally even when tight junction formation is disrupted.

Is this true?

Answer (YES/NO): YES